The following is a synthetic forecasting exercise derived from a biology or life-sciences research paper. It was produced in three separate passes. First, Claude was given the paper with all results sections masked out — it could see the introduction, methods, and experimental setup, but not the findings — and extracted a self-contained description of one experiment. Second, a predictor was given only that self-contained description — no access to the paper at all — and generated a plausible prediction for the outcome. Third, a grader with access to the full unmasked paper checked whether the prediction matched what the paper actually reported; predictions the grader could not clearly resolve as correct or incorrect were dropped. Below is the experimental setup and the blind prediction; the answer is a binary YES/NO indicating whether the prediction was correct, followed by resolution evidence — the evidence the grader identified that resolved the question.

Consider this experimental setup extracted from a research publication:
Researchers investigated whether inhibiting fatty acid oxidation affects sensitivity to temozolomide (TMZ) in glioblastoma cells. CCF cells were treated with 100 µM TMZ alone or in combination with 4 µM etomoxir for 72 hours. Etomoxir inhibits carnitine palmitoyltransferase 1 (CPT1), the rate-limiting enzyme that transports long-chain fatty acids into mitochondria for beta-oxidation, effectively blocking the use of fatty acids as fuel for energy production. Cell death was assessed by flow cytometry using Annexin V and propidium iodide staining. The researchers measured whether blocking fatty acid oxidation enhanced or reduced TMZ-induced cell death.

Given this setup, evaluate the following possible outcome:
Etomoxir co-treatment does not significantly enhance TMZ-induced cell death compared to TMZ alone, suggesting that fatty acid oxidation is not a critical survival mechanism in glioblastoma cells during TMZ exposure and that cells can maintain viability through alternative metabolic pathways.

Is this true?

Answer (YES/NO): YES